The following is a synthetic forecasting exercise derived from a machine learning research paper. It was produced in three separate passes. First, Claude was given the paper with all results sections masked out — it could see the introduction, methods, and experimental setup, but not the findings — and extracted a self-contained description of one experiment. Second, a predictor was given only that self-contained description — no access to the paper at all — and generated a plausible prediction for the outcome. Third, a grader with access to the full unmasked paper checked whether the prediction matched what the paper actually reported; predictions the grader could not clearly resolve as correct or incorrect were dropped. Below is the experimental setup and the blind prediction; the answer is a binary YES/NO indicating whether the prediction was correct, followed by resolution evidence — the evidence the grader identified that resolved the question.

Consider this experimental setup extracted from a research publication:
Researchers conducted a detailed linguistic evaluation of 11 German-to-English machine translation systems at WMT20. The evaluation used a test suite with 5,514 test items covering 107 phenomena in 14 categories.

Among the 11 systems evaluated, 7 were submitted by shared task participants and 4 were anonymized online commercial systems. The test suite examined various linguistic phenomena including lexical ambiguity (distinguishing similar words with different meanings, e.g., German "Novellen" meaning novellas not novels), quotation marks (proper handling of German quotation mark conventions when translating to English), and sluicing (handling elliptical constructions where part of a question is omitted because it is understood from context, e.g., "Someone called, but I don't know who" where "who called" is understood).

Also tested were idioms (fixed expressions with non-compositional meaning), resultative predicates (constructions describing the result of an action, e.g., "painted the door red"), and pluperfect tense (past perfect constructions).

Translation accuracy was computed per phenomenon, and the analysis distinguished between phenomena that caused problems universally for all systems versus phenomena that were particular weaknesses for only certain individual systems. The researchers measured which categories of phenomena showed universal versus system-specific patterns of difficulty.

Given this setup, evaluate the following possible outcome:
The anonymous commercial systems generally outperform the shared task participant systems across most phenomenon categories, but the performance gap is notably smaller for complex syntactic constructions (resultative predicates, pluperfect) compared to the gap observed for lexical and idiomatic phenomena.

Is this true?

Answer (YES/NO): NO